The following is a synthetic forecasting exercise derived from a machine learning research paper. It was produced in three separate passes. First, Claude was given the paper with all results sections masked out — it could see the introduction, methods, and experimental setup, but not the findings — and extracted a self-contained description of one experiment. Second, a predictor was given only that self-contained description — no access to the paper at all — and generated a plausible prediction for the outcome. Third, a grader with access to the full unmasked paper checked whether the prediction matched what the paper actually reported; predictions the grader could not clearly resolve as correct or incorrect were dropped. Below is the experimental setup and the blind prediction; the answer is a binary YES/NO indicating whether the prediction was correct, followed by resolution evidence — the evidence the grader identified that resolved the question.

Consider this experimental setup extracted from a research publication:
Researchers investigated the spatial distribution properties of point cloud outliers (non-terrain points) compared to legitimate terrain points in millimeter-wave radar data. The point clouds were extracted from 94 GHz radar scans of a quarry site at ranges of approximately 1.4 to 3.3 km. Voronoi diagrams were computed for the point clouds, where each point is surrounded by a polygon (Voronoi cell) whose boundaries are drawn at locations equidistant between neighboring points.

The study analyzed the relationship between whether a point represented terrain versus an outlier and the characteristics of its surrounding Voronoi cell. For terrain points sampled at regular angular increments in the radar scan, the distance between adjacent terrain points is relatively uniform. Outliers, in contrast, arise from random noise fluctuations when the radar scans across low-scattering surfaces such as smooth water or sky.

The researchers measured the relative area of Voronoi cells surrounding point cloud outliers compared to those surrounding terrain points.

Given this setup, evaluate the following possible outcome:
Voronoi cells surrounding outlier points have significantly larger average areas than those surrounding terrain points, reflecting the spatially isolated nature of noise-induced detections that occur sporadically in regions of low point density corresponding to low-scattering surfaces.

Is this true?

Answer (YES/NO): YES